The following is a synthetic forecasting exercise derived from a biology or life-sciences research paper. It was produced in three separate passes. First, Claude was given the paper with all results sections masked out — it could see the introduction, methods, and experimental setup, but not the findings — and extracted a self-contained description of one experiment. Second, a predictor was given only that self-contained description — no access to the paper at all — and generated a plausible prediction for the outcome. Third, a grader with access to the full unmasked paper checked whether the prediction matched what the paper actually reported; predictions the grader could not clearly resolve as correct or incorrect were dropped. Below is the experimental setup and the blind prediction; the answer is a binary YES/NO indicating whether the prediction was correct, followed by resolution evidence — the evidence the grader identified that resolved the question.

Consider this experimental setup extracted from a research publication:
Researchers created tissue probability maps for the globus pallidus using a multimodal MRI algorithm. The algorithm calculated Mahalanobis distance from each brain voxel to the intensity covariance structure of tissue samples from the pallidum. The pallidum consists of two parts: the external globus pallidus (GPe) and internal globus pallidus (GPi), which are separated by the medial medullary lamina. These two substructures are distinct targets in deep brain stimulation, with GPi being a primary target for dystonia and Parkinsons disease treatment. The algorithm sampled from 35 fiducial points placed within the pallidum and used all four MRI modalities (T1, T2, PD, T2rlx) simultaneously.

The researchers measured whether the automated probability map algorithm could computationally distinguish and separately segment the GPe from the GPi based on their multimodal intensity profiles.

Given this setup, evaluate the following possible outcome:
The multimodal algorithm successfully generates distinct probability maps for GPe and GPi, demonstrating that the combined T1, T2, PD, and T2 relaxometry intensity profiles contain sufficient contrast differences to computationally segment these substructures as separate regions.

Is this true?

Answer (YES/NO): NO